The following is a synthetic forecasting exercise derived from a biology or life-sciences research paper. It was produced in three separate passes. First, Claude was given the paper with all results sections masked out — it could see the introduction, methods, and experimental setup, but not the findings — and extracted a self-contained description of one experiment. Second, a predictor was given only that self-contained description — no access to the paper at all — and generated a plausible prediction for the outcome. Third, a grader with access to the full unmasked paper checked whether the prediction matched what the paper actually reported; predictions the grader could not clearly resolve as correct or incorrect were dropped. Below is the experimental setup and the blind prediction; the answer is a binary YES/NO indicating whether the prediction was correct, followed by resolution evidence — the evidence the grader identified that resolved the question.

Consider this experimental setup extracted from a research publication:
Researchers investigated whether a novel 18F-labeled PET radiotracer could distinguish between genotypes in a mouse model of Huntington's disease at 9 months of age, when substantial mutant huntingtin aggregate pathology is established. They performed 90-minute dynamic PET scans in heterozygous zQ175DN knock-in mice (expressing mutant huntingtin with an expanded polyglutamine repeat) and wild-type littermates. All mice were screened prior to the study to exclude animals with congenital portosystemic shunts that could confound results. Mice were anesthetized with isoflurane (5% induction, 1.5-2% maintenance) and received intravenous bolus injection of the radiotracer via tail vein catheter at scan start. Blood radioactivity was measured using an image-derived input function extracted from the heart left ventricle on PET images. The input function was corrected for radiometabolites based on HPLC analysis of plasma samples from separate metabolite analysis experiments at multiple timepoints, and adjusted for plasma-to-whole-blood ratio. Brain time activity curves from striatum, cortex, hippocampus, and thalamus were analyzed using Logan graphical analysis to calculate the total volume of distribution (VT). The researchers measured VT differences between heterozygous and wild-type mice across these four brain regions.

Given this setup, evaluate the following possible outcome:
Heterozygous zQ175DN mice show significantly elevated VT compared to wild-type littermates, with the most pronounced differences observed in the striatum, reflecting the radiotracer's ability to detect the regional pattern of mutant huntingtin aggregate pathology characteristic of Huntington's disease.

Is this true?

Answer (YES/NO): NO